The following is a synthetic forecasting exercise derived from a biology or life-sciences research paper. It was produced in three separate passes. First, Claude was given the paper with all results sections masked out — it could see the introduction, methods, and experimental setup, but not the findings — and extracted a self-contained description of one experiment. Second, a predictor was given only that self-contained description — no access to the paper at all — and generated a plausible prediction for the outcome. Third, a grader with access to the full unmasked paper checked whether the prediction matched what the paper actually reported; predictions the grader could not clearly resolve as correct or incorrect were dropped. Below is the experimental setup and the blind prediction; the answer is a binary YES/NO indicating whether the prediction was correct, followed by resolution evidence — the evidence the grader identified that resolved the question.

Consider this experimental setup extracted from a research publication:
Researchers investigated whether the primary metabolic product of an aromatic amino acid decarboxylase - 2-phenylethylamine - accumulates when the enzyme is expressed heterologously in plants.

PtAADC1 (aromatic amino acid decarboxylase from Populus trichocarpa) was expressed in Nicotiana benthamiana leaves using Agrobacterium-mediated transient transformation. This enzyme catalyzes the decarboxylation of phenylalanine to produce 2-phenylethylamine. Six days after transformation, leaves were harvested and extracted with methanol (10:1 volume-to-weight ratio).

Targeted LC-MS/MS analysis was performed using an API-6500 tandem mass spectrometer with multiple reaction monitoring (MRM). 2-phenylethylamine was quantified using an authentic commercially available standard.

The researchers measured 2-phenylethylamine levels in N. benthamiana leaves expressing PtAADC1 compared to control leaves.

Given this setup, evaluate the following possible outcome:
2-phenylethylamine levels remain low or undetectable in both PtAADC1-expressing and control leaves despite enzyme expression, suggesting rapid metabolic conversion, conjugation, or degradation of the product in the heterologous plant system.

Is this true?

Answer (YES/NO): NO